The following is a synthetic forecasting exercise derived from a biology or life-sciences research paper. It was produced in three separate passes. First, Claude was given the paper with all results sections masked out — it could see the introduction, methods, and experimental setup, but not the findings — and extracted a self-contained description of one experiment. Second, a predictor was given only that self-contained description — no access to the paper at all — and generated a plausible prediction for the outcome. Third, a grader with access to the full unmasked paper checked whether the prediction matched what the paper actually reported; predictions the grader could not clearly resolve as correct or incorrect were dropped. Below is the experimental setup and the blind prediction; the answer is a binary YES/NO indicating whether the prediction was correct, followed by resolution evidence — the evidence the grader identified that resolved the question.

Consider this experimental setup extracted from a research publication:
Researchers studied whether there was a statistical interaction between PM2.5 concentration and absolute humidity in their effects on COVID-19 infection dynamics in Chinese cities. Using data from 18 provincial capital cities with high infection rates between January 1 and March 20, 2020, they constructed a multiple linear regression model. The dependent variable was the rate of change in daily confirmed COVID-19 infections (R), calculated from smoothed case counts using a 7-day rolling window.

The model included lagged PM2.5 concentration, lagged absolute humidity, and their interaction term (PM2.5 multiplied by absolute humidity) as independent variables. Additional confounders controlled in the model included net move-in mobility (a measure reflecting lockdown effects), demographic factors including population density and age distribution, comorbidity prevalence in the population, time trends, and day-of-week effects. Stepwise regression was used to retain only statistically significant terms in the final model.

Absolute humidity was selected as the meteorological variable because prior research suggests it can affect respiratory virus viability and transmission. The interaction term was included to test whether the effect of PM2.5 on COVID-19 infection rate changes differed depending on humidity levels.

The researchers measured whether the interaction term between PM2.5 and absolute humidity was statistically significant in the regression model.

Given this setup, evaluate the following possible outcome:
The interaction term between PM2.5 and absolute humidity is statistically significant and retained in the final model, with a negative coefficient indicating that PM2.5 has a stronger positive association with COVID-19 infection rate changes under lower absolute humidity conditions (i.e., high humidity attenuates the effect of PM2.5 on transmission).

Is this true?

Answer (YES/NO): YES